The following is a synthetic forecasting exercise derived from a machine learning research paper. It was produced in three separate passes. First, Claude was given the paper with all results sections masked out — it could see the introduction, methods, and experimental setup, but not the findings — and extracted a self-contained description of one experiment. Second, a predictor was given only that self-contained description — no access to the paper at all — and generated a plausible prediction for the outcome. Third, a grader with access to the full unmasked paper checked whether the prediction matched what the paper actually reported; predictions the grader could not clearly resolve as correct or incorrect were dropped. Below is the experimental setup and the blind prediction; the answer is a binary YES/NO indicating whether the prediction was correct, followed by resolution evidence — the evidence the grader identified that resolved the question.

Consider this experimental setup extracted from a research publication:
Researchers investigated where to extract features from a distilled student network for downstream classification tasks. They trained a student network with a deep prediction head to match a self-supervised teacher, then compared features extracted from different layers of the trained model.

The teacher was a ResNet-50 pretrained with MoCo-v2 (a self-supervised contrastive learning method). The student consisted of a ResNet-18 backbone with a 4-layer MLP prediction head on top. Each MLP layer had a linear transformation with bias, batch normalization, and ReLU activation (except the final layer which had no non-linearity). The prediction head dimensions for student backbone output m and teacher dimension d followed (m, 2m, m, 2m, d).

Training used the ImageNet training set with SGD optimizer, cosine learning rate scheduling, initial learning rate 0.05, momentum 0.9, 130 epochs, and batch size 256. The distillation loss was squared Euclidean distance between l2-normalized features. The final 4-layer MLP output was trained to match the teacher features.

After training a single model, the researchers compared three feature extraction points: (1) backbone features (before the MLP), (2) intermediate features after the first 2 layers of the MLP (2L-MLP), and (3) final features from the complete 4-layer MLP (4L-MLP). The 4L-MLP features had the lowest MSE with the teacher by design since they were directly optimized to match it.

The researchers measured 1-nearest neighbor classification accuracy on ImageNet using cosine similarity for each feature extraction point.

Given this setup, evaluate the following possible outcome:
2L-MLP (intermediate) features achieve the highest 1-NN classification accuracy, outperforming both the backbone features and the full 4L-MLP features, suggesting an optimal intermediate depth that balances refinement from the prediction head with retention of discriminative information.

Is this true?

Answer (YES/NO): YES